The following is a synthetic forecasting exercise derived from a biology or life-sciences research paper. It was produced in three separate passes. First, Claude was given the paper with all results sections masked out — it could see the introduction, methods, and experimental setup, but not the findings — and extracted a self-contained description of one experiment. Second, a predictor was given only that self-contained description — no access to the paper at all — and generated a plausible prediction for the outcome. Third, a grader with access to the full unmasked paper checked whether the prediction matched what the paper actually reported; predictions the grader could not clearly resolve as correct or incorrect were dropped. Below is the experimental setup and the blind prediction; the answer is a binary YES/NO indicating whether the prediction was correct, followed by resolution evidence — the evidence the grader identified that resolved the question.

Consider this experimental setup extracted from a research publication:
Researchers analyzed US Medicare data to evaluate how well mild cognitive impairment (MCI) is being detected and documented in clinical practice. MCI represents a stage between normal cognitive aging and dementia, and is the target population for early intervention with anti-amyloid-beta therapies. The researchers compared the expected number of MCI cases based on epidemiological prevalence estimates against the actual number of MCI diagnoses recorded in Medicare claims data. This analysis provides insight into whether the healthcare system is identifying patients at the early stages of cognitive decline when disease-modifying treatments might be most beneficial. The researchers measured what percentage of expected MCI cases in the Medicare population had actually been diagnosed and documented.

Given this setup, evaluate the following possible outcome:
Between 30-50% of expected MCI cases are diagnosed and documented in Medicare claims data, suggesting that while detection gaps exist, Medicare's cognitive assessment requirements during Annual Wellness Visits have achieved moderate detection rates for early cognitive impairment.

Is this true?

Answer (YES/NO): NO